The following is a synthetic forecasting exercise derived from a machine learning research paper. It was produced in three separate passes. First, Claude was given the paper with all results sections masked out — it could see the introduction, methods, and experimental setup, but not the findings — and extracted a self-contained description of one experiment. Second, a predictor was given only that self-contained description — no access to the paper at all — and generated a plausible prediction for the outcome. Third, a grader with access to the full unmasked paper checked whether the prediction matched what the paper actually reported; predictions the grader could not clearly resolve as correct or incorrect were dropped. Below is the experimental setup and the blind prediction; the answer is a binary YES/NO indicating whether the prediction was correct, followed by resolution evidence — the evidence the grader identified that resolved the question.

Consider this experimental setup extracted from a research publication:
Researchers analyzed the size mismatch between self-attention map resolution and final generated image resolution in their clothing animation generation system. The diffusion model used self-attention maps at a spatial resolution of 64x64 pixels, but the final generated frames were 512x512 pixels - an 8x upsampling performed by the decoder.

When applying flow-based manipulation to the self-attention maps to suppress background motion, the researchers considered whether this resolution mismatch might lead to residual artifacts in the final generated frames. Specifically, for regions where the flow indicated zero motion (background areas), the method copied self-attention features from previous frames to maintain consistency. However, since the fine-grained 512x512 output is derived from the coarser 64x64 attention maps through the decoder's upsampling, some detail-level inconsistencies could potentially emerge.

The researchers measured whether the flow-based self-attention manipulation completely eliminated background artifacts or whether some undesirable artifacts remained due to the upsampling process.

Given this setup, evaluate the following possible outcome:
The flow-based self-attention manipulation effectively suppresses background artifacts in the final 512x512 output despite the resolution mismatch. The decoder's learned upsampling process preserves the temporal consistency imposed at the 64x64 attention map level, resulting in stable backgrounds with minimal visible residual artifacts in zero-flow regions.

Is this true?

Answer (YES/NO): NO